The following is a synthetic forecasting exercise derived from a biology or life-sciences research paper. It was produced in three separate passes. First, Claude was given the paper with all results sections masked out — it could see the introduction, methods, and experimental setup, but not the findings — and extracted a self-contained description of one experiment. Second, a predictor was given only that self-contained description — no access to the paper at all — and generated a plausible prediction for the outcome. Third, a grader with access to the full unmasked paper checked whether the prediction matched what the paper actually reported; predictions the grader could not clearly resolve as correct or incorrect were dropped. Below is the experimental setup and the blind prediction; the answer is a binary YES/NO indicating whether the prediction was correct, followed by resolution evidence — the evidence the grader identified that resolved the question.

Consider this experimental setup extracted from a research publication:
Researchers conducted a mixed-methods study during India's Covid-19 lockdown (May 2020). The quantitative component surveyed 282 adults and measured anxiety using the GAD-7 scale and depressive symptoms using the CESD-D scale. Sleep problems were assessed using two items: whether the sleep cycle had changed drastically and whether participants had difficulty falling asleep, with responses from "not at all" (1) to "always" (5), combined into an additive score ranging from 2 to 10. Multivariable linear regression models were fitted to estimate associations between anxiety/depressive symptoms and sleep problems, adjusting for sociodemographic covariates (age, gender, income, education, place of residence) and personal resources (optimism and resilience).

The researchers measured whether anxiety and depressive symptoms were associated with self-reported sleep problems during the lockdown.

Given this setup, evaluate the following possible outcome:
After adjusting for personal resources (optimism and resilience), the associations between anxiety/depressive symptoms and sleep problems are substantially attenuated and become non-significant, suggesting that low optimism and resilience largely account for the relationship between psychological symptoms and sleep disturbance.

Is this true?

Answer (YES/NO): NO